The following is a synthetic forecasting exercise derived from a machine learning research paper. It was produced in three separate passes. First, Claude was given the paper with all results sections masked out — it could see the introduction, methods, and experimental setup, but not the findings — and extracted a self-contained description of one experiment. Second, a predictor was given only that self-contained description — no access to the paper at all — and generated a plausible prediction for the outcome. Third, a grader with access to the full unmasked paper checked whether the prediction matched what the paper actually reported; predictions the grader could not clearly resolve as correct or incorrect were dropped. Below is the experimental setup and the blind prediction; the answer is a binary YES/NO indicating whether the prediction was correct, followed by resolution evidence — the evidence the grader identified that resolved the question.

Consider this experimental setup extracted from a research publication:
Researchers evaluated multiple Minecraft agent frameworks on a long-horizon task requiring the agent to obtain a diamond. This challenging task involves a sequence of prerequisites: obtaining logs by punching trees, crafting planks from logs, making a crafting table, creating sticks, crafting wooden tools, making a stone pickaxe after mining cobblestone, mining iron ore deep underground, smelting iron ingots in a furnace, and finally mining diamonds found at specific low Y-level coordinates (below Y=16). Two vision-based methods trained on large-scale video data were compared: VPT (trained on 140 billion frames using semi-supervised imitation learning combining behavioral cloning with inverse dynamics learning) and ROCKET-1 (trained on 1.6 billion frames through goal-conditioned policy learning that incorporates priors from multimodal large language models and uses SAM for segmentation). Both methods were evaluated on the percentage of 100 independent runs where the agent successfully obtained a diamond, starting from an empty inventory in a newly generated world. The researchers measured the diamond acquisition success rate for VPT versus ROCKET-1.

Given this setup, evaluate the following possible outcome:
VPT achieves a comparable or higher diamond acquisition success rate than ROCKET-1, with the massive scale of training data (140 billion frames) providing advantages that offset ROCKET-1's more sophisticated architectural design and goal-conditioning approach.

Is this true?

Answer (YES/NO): NO